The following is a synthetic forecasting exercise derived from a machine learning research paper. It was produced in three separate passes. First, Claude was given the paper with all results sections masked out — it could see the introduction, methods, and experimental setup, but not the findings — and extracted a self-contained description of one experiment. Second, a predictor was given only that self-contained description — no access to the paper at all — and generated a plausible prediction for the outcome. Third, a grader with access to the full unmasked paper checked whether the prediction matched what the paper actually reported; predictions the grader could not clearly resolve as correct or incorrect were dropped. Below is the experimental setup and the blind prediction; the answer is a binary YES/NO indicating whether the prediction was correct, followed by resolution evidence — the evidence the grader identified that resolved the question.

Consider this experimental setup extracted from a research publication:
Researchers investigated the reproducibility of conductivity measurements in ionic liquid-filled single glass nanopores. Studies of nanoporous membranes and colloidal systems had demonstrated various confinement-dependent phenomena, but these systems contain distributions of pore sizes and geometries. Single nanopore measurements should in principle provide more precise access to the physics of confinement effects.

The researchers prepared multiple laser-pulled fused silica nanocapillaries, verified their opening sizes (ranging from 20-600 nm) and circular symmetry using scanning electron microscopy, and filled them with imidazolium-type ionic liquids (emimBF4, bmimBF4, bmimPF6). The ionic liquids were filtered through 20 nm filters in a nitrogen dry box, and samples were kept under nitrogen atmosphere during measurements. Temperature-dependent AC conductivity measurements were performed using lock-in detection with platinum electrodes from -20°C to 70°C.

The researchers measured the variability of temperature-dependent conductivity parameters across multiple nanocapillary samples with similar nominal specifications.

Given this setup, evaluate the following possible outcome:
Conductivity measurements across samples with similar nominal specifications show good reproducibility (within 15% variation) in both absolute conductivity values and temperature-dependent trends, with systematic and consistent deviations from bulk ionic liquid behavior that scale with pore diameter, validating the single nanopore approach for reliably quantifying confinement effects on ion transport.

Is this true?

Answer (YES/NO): NO